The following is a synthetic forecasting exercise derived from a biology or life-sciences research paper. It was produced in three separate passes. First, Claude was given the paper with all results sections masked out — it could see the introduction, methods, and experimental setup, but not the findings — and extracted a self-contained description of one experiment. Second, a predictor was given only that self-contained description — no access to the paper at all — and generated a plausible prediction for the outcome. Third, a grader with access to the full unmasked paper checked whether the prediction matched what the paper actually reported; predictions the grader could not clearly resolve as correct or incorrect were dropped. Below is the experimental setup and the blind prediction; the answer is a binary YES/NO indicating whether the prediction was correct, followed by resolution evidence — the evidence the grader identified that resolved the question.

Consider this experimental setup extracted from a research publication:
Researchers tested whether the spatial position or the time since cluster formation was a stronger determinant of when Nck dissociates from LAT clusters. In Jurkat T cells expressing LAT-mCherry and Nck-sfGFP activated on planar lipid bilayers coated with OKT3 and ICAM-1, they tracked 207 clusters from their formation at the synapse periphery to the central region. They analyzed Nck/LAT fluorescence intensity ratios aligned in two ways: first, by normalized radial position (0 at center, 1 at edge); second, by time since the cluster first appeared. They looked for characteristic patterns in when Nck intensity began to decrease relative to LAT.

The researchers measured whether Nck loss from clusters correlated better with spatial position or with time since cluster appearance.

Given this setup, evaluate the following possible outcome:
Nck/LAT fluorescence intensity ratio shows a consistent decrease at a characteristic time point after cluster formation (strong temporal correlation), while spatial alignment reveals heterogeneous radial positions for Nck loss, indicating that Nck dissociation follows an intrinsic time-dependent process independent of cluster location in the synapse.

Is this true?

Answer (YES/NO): NO